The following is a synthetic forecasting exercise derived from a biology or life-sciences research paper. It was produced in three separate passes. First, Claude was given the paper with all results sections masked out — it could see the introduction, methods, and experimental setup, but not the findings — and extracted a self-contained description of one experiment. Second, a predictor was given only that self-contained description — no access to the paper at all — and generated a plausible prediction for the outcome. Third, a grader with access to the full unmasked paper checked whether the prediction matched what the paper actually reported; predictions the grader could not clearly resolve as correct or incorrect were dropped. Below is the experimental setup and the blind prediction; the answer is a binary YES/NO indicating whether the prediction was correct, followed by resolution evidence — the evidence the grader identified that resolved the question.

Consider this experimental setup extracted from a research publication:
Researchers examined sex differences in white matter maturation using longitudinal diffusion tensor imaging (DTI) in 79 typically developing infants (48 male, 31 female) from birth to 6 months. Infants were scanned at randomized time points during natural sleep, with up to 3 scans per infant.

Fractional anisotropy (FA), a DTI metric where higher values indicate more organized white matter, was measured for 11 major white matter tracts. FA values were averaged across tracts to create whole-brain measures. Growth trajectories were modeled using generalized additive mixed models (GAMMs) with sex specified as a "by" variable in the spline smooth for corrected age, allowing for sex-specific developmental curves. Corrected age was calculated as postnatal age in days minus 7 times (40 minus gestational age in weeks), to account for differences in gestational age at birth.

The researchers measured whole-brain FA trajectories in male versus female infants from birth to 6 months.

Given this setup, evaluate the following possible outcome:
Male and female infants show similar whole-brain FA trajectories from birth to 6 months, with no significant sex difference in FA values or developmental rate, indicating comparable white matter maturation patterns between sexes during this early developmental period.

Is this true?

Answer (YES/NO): NO